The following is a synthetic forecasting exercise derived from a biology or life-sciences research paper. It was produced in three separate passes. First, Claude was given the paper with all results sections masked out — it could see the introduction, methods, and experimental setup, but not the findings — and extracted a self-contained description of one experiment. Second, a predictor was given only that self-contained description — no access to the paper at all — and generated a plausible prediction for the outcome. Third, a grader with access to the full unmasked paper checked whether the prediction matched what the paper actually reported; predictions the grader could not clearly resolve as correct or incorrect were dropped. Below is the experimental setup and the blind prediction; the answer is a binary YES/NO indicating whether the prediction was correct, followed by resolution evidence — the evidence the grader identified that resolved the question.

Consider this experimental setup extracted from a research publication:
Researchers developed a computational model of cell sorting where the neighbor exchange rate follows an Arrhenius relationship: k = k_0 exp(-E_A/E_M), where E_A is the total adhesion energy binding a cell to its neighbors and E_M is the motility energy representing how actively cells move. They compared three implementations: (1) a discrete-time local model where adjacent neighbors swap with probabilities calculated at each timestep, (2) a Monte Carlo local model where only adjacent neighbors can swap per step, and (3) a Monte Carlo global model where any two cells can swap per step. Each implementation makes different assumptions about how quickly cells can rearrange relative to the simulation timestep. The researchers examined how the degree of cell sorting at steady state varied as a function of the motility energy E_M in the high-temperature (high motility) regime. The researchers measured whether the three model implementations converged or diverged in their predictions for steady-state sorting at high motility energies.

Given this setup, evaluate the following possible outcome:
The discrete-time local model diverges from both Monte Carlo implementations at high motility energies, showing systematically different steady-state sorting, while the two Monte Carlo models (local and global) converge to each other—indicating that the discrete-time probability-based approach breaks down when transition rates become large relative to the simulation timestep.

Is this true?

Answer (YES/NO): NO